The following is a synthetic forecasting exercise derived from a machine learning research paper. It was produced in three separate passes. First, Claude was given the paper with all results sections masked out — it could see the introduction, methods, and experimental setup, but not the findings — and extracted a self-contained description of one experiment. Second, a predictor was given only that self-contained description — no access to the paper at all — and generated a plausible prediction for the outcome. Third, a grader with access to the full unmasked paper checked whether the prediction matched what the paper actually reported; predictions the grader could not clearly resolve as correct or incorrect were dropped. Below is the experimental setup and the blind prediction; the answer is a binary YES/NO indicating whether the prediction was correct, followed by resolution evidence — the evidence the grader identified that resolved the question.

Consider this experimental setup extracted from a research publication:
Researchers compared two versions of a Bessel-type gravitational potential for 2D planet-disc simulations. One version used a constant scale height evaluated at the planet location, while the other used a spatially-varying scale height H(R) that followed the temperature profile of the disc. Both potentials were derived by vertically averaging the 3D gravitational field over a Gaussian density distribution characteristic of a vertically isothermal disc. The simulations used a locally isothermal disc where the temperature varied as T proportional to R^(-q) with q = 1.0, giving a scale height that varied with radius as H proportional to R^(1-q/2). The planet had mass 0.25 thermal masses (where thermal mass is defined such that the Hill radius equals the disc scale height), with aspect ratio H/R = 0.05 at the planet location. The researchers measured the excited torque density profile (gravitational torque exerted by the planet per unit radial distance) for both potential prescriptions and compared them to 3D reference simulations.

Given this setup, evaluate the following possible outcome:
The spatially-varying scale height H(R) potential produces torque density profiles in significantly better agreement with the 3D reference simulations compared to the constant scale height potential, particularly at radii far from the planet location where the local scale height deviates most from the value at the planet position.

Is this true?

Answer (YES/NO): NO